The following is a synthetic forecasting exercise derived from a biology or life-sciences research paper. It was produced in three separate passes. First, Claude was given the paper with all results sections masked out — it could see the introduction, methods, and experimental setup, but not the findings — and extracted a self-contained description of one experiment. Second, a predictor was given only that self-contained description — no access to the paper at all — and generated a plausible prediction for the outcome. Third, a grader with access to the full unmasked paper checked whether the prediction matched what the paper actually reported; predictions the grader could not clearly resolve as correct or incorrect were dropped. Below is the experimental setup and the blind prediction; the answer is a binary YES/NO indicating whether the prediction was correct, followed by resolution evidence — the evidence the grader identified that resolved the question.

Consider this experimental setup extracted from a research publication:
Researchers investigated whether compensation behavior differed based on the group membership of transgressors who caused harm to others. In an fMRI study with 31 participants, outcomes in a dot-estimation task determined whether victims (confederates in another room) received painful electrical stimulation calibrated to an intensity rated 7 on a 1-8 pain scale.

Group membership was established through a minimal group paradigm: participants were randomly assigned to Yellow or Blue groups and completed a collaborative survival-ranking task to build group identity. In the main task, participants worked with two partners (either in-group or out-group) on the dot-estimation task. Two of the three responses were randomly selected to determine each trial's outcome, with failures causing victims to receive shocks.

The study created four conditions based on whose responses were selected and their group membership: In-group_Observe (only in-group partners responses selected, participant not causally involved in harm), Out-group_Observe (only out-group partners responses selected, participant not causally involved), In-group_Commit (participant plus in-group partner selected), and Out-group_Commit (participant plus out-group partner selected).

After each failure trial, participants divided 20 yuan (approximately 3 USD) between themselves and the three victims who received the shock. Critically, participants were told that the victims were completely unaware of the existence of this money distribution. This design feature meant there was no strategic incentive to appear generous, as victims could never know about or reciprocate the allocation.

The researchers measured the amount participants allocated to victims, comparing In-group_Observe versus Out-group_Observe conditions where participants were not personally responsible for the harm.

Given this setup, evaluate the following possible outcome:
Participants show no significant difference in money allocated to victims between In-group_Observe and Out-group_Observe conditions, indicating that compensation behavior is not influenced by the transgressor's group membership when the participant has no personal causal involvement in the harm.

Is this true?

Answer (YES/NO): NO